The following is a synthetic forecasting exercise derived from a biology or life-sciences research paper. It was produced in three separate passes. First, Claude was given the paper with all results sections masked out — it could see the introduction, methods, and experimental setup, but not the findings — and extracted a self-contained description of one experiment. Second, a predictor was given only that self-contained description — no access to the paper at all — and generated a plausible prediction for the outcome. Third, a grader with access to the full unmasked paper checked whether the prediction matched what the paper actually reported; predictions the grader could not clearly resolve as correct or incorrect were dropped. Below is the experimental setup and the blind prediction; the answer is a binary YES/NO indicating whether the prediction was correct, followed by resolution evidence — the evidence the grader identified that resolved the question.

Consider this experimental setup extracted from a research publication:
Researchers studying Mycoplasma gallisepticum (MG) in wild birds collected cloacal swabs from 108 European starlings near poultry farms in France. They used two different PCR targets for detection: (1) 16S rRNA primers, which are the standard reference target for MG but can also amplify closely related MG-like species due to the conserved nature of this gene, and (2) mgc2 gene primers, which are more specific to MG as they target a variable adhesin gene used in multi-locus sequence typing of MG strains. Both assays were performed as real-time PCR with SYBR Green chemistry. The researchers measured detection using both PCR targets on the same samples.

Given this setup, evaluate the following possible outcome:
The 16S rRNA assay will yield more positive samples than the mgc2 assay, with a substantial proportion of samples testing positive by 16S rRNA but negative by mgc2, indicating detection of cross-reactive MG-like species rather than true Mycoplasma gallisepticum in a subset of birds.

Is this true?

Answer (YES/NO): YES